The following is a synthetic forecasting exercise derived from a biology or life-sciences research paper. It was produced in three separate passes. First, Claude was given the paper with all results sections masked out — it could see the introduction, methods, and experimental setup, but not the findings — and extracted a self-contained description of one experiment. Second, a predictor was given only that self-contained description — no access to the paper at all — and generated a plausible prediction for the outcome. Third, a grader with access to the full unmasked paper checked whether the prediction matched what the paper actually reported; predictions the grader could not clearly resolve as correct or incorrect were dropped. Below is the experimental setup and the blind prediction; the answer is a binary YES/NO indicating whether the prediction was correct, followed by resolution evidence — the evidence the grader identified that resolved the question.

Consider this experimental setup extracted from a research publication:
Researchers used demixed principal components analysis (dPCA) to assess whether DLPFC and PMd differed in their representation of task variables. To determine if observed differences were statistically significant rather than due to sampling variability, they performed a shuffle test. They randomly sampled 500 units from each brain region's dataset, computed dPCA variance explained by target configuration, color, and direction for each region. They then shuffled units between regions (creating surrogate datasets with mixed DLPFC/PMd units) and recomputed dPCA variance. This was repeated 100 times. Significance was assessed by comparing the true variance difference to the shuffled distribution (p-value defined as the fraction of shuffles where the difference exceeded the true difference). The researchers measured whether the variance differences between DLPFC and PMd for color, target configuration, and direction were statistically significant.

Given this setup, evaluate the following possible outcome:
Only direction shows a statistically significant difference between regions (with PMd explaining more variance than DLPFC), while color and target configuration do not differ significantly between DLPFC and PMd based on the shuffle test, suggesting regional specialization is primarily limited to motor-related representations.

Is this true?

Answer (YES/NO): NO